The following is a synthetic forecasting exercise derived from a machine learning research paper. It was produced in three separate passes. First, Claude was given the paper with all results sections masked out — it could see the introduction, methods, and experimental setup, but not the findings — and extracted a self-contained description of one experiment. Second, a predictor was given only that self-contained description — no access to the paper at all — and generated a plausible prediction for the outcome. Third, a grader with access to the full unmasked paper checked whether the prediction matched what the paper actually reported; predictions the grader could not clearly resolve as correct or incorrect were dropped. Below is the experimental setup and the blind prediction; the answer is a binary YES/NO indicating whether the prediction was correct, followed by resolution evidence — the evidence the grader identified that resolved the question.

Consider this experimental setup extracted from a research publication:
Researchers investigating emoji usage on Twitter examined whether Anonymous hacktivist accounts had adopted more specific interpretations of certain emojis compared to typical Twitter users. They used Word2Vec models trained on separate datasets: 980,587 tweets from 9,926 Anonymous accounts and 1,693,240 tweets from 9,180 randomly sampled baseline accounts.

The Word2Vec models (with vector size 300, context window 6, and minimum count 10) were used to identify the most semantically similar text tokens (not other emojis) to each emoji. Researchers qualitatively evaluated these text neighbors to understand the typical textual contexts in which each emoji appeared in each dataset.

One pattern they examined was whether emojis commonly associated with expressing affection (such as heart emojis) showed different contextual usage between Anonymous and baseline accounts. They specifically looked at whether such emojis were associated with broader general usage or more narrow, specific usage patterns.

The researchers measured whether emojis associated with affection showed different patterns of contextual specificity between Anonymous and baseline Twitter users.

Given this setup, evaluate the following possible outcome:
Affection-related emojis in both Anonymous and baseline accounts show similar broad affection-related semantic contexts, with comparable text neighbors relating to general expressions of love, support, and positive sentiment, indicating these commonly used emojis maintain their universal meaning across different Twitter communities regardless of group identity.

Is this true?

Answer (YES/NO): NO